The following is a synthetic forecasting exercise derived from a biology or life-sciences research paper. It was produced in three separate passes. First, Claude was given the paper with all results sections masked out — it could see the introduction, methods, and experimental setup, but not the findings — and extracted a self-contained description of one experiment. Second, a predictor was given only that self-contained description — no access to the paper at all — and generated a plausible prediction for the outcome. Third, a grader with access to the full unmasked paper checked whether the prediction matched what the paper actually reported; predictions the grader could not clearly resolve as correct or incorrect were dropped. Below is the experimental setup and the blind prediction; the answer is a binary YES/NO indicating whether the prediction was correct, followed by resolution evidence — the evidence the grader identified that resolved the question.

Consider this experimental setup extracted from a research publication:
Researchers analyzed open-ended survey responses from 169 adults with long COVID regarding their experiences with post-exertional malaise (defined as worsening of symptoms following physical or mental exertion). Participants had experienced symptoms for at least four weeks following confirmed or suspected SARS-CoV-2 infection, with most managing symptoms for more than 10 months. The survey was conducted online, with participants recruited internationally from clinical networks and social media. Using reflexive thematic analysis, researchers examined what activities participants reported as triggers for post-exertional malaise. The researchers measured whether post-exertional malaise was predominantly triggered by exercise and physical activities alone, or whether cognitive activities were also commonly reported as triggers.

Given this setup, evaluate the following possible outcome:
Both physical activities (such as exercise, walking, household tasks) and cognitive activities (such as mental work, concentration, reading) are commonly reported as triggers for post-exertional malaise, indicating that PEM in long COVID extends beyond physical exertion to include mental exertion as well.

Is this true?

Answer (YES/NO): YES